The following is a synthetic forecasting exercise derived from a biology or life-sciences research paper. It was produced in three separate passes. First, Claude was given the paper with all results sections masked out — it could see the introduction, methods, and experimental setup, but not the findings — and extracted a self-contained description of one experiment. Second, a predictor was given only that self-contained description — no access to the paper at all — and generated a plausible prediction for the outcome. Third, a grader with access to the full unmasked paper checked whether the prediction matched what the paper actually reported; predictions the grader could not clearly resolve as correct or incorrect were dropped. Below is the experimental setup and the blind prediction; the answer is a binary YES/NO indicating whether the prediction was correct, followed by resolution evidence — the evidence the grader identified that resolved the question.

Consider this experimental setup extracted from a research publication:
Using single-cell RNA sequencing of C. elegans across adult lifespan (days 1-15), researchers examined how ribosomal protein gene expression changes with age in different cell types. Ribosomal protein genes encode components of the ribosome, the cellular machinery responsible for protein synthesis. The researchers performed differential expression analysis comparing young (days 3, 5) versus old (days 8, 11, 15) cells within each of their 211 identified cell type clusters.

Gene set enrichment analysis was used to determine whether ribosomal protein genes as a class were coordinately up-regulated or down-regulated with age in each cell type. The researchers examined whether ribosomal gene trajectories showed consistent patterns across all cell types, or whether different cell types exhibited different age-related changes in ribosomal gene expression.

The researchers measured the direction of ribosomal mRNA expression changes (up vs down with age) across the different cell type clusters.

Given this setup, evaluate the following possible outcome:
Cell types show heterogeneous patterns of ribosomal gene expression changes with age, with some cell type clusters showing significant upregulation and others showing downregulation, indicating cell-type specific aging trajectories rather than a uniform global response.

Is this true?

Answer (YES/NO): YES